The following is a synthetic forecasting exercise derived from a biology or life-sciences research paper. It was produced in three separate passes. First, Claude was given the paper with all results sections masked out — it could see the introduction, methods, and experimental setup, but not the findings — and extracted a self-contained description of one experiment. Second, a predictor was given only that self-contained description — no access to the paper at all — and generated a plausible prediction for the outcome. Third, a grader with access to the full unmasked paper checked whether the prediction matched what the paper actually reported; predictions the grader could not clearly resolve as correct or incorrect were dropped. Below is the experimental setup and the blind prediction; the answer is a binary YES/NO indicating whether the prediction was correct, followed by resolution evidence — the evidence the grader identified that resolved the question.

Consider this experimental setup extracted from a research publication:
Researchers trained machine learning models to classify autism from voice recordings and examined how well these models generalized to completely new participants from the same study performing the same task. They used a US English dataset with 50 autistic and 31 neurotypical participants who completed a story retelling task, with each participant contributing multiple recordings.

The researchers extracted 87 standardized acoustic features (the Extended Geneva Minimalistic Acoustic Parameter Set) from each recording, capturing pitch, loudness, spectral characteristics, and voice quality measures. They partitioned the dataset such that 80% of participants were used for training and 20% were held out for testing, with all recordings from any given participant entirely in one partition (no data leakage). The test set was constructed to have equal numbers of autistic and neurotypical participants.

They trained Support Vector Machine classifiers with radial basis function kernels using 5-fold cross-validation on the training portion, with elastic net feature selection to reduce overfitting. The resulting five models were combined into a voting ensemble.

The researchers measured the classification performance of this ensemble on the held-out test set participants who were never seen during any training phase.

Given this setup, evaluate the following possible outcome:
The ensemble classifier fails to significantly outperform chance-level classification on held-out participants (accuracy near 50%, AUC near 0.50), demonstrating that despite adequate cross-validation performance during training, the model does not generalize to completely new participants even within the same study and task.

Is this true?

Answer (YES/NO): NO